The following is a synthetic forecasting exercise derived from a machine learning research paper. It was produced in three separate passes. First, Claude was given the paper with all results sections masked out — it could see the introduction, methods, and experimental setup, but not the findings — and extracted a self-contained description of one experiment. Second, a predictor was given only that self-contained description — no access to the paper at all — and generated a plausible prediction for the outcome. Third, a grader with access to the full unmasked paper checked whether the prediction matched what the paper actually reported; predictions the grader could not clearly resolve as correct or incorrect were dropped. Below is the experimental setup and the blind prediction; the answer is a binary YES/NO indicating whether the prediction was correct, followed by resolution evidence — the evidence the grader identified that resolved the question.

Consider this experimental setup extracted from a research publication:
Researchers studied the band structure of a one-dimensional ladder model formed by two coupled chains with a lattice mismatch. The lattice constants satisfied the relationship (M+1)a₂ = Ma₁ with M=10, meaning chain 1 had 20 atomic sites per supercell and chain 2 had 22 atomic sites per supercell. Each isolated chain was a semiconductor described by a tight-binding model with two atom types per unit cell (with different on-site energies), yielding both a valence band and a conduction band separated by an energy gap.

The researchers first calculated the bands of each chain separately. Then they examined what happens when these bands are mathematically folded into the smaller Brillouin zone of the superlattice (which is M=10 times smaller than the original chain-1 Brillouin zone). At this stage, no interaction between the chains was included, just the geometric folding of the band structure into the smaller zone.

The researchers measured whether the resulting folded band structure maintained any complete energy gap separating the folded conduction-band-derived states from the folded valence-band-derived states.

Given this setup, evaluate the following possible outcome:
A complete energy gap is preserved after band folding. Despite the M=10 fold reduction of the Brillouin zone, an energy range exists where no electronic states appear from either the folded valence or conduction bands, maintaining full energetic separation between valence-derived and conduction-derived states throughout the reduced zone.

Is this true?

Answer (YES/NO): YES